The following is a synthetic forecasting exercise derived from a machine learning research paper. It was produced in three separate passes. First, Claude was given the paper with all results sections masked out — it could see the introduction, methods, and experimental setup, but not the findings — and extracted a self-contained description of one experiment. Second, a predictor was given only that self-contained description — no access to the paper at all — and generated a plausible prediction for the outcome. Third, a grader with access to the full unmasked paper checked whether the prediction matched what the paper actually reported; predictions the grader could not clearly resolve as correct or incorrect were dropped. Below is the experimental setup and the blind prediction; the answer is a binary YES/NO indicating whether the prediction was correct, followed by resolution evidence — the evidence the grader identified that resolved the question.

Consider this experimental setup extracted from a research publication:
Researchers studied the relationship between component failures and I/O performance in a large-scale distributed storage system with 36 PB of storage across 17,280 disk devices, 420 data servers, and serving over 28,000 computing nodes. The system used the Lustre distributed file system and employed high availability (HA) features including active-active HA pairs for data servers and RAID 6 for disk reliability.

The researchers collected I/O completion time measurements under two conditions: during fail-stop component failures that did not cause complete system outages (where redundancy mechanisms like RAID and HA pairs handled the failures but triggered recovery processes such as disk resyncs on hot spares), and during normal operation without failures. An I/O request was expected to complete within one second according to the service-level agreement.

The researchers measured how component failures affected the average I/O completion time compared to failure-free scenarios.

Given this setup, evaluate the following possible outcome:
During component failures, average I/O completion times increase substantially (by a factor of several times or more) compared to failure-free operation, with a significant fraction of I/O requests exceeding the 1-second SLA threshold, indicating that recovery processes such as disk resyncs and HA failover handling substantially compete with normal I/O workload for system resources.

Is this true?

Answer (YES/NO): YES